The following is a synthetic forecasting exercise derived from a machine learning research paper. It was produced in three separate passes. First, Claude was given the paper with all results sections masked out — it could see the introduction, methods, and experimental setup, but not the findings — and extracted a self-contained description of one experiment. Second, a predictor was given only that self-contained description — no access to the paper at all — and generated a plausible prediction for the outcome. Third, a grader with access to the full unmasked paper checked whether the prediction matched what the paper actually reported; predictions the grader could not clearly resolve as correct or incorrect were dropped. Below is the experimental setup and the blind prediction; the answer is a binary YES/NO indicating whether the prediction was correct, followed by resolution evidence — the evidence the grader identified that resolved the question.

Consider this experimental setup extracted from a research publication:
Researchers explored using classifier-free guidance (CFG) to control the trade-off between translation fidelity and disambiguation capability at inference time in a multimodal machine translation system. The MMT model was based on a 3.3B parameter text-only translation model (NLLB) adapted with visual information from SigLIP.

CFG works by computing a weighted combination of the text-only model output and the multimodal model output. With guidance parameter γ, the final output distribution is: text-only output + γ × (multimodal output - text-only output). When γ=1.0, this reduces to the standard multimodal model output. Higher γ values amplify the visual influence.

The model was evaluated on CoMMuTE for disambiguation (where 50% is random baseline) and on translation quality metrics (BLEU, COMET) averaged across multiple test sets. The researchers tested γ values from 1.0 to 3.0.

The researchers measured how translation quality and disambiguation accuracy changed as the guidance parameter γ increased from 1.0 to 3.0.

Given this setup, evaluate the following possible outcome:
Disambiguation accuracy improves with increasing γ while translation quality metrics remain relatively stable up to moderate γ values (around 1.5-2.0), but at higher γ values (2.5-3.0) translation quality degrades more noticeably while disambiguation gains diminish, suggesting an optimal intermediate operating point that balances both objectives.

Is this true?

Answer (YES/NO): YES